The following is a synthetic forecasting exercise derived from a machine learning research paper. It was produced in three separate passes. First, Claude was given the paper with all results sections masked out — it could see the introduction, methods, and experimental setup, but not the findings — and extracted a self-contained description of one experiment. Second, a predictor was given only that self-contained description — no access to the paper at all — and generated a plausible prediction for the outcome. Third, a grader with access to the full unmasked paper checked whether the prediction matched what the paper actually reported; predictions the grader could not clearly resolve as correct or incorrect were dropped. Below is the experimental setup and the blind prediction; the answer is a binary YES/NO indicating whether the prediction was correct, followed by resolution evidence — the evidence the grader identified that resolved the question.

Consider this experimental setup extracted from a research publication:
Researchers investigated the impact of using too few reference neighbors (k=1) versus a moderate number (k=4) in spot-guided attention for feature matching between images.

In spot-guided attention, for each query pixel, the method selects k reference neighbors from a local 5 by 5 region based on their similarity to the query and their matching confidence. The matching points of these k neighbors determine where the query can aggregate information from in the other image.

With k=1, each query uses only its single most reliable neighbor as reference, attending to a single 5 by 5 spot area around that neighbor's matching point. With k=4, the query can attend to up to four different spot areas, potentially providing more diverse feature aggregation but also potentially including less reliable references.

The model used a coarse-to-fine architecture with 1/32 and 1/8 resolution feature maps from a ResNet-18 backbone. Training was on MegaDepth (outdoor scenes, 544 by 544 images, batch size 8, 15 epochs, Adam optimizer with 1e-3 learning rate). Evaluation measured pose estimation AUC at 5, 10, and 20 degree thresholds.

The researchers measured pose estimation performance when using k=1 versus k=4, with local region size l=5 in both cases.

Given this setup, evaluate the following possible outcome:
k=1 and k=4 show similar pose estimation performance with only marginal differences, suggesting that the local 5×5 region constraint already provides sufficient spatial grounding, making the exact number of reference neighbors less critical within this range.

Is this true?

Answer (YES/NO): NO